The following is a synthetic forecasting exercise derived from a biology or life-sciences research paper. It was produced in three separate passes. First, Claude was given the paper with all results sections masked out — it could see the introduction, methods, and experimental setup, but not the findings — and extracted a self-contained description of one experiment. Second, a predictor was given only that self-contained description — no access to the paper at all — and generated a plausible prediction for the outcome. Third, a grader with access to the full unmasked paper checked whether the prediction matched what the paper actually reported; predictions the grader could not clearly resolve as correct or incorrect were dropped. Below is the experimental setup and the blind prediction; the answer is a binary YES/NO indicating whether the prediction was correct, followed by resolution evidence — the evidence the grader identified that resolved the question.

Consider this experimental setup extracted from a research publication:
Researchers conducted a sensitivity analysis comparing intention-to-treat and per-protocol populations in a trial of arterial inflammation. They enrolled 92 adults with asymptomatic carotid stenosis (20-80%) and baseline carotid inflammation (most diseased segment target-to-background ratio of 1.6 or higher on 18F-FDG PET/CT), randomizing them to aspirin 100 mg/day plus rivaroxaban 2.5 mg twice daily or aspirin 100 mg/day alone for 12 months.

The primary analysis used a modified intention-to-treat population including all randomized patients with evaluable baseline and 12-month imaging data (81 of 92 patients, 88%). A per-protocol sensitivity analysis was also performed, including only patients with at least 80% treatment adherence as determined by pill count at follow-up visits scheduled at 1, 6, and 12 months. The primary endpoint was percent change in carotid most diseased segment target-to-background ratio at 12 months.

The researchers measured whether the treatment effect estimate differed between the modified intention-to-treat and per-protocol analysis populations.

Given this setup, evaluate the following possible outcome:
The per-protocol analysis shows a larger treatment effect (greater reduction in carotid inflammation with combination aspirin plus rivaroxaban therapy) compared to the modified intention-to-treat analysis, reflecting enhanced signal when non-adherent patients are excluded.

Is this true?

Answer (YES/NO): NO